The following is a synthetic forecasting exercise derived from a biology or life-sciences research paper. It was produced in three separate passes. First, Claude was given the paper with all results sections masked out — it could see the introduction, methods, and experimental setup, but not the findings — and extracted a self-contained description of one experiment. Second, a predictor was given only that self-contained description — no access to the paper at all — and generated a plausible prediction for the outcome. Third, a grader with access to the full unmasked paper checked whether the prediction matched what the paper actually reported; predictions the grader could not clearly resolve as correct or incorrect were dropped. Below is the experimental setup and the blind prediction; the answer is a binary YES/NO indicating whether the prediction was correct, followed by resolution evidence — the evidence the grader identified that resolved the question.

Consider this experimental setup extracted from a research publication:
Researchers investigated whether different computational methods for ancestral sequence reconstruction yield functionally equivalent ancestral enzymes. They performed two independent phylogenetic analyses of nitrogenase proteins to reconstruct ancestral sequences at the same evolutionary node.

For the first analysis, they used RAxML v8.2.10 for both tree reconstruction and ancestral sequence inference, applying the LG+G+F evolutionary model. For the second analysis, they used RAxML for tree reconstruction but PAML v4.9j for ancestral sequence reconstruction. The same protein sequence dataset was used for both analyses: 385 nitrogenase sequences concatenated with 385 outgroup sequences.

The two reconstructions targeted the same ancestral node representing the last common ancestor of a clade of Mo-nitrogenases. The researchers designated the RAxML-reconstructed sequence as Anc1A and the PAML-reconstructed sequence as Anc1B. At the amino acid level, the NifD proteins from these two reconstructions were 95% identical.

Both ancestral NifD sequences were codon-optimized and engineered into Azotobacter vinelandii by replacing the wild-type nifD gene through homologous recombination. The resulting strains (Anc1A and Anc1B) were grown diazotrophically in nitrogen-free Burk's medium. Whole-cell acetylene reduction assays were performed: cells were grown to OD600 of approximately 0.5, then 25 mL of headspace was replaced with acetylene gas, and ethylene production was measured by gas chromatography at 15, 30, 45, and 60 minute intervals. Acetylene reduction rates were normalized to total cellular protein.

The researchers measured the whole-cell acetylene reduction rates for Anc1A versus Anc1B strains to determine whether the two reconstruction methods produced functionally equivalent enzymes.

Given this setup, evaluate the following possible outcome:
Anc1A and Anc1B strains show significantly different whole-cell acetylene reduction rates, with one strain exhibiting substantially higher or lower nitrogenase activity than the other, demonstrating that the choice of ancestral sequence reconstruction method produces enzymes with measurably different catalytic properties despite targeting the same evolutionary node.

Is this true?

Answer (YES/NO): NO